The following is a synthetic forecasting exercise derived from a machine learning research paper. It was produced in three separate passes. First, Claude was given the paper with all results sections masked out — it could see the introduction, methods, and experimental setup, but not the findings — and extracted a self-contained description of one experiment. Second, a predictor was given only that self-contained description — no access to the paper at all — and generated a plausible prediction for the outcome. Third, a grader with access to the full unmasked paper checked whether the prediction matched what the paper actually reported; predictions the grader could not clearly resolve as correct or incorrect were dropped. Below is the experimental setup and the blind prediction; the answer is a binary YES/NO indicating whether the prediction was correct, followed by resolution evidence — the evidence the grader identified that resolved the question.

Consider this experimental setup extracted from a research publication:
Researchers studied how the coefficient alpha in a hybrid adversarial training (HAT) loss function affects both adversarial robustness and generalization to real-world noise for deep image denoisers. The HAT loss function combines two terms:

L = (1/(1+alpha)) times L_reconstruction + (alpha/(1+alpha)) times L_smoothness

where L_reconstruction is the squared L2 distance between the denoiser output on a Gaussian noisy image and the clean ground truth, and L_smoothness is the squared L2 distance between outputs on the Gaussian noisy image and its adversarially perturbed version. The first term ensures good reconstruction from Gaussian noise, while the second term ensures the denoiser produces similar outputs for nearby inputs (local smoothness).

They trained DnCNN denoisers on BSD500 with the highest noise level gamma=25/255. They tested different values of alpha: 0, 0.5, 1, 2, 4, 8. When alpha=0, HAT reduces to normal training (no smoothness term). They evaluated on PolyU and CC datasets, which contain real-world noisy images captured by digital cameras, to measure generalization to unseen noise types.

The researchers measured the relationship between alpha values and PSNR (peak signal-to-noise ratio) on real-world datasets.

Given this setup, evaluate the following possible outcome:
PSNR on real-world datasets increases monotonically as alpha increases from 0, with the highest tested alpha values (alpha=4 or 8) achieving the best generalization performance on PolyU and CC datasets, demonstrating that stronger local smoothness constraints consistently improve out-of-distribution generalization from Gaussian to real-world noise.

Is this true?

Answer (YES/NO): NO